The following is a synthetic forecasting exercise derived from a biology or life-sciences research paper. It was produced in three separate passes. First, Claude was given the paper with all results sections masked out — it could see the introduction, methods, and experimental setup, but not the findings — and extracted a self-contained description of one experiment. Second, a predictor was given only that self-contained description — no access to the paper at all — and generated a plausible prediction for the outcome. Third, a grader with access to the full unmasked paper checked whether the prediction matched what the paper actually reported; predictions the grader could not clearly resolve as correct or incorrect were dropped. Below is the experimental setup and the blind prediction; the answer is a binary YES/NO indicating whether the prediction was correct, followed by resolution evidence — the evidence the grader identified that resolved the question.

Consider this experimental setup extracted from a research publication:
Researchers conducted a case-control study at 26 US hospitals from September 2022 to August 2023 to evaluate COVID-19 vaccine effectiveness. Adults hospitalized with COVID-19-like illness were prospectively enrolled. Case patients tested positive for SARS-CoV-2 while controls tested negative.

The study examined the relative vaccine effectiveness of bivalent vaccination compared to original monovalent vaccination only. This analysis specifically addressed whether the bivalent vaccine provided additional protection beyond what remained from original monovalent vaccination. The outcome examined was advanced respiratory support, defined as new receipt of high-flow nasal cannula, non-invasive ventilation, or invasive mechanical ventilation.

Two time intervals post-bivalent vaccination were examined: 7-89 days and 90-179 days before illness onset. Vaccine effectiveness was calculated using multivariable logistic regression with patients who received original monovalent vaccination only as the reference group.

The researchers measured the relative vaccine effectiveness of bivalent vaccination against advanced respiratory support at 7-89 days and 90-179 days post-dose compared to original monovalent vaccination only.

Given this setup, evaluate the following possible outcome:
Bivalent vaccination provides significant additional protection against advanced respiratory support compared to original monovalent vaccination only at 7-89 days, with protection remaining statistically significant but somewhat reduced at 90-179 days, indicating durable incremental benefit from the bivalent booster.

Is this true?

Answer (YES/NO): NO